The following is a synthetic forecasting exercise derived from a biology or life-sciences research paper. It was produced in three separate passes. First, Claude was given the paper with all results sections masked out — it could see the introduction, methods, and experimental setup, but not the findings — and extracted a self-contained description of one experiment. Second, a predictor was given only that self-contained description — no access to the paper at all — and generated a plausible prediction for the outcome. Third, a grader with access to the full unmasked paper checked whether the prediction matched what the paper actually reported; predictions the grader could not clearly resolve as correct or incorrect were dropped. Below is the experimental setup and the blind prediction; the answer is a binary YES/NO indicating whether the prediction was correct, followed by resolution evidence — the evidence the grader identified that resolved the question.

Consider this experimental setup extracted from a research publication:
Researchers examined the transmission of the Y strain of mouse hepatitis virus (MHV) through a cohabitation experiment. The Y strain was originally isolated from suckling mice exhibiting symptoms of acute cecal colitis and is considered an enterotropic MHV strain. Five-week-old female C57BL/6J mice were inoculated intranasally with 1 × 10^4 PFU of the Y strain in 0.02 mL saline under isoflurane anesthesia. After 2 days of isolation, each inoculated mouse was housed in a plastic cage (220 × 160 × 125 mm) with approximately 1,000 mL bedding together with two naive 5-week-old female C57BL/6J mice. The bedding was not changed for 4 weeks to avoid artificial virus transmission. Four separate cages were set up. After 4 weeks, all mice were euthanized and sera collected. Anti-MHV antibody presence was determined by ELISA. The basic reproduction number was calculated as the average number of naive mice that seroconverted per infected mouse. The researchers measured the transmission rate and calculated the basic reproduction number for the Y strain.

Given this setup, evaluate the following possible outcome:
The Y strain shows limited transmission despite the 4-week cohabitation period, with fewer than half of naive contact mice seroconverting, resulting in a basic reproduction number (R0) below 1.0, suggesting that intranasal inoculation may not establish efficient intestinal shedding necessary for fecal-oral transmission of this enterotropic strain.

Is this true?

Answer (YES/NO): NO